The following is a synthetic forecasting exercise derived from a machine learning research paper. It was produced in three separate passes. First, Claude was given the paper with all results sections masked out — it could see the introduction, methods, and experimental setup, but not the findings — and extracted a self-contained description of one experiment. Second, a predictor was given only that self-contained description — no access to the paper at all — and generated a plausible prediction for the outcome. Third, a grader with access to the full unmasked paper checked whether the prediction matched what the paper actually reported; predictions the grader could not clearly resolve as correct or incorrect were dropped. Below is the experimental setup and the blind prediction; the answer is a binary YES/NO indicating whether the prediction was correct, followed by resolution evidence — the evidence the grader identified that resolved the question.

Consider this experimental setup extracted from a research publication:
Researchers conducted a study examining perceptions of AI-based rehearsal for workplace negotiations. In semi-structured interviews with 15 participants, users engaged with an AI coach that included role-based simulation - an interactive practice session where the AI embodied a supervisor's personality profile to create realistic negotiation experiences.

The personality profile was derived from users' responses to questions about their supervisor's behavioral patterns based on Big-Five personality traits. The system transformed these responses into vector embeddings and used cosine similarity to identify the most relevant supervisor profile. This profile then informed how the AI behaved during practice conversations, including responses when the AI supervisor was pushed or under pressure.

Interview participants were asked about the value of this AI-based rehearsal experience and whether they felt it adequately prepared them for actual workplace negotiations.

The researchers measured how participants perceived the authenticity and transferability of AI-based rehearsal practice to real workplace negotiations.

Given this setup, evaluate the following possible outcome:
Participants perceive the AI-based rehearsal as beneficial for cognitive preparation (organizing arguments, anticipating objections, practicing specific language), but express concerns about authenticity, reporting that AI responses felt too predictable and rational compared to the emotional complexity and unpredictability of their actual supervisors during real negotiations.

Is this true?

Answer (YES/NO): NO